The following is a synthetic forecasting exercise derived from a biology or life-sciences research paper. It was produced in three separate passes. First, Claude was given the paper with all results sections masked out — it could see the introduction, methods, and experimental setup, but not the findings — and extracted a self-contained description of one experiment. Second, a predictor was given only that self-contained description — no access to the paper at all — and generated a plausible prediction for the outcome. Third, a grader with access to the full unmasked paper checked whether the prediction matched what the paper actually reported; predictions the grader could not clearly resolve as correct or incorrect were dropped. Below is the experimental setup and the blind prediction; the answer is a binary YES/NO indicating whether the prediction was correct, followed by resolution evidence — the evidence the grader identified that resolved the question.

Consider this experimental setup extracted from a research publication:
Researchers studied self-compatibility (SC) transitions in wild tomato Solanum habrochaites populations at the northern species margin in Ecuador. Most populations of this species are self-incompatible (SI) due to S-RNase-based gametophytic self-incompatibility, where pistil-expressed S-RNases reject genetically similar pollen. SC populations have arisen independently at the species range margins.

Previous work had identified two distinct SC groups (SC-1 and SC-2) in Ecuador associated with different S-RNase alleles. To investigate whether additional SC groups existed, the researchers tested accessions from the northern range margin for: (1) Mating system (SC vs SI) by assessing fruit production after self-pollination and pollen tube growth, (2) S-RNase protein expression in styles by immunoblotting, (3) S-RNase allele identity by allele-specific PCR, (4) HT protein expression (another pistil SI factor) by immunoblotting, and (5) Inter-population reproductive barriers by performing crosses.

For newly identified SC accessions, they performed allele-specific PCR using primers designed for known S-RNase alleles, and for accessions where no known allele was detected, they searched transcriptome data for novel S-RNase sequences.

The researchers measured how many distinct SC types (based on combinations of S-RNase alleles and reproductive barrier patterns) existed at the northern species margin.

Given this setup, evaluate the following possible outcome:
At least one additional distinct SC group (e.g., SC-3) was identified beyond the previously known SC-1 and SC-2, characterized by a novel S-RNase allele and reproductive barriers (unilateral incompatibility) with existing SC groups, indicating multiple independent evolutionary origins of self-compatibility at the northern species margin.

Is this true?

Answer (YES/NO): NO